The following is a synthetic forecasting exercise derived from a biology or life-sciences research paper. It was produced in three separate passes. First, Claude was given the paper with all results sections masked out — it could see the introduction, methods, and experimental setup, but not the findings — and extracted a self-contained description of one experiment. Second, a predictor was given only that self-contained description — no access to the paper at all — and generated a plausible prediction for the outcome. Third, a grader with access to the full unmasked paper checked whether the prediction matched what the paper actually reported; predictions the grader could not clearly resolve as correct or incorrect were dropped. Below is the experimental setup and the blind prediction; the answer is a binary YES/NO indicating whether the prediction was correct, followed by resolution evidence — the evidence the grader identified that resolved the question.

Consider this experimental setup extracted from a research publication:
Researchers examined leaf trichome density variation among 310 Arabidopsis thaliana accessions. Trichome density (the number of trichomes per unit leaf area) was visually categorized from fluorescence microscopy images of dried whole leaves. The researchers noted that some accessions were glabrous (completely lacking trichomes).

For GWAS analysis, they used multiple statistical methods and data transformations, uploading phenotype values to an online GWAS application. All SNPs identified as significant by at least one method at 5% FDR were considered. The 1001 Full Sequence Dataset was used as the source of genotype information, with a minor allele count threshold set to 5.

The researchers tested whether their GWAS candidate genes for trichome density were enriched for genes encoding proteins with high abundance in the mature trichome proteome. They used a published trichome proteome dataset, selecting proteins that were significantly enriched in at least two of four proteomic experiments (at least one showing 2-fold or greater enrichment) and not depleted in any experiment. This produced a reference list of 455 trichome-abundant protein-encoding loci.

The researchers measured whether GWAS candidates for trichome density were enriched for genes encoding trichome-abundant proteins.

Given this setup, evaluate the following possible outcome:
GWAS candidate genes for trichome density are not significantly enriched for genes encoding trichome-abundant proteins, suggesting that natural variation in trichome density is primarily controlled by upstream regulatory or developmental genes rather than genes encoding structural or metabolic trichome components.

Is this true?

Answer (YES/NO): YES